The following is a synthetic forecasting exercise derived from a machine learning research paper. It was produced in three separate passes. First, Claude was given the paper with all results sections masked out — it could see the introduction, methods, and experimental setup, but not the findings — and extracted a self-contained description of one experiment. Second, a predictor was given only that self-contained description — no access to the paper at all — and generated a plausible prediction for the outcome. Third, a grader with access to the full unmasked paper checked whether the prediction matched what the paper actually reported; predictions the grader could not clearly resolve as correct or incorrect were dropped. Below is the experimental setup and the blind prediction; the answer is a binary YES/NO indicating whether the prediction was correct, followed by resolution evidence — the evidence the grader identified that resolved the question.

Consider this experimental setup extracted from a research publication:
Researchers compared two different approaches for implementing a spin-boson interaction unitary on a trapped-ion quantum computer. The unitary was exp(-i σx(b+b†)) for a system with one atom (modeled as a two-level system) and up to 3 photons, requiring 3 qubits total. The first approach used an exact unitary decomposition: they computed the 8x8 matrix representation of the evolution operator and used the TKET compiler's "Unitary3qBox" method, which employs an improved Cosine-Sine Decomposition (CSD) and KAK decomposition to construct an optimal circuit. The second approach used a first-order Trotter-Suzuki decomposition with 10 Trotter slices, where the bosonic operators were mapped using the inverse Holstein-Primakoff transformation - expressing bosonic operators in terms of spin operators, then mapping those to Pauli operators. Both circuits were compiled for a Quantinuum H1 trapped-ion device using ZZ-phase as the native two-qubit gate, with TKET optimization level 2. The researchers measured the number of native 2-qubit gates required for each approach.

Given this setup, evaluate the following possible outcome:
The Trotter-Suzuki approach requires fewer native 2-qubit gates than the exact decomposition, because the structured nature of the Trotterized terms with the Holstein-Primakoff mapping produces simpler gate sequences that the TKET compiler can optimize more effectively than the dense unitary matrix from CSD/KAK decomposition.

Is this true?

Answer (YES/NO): YES